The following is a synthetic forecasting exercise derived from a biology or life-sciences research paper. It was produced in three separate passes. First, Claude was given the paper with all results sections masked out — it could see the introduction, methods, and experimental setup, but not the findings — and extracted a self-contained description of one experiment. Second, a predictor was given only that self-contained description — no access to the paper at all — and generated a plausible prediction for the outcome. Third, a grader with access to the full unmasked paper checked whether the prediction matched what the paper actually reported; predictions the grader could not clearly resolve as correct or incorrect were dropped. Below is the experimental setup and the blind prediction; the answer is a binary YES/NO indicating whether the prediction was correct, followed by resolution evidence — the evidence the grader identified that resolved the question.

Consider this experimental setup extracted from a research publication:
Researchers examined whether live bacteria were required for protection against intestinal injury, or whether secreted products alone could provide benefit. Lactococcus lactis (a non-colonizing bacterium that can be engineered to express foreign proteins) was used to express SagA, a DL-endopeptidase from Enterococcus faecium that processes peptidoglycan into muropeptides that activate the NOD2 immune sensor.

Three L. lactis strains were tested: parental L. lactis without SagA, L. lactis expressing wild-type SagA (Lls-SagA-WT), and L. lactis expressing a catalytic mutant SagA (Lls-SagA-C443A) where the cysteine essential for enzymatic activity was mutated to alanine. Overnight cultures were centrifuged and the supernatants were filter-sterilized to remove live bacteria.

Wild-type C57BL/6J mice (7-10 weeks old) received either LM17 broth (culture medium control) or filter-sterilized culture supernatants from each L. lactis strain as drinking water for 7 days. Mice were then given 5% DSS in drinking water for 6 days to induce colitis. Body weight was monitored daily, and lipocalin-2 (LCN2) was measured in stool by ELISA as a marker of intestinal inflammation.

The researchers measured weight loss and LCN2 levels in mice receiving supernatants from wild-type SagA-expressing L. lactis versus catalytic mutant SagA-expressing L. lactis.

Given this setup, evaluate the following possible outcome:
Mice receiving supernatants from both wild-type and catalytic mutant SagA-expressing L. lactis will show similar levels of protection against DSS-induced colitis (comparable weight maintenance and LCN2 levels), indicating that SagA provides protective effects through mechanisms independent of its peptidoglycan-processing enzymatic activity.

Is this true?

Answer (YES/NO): NO